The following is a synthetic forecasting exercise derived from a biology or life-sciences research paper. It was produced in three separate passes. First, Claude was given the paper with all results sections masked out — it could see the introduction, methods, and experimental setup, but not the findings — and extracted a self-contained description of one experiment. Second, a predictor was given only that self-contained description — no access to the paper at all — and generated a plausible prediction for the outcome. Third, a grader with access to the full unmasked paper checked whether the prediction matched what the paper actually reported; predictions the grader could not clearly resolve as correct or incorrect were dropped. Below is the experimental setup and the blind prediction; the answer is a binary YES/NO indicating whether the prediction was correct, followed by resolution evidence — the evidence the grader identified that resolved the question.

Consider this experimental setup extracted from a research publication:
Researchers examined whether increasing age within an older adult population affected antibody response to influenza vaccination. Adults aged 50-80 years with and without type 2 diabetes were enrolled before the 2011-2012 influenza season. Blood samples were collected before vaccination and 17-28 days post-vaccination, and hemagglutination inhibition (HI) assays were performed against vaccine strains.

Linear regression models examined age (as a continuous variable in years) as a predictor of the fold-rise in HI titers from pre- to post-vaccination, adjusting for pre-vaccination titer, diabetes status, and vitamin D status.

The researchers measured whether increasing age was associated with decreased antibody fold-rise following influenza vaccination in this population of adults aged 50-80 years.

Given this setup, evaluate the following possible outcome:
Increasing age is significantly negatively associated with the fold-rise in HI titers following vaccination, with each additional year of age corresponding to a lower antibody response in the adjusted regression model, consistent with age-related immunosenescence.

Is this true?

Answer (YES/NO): NO